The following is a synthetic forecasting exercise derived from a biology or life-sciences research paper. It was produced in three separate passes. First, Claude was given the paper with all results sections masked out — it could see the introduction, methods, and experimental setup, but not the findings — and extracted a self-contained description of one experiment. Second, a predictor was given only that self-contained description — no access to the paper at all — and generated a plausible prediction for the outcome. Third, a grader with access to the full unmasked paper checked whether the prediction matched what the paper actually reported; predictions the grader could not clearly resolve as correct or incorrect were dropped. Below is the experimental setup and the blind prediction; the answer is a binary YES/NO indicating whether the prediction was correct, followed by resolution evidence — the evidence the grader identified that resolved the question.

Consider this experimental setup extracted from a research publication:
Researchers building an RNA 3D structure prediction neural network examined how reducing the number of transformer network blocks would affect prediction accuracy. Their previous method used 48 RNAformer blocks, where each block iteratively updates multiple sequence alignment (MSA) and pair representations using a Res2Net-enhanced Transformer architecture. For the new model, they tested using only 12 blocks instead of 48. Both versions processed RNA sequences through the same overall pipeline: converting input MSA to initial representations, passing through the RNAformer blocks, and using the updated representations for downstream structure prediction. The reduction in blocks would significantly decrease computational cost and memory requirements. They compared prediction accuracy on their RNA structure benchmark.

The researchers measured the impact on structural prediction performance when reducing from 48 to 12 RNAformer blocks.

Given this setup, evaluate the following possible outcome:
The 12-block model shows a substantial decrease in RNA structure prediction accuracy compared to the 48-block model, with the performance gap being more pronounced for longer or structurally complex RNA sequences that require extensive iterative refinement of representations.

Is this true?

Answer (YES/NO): NO